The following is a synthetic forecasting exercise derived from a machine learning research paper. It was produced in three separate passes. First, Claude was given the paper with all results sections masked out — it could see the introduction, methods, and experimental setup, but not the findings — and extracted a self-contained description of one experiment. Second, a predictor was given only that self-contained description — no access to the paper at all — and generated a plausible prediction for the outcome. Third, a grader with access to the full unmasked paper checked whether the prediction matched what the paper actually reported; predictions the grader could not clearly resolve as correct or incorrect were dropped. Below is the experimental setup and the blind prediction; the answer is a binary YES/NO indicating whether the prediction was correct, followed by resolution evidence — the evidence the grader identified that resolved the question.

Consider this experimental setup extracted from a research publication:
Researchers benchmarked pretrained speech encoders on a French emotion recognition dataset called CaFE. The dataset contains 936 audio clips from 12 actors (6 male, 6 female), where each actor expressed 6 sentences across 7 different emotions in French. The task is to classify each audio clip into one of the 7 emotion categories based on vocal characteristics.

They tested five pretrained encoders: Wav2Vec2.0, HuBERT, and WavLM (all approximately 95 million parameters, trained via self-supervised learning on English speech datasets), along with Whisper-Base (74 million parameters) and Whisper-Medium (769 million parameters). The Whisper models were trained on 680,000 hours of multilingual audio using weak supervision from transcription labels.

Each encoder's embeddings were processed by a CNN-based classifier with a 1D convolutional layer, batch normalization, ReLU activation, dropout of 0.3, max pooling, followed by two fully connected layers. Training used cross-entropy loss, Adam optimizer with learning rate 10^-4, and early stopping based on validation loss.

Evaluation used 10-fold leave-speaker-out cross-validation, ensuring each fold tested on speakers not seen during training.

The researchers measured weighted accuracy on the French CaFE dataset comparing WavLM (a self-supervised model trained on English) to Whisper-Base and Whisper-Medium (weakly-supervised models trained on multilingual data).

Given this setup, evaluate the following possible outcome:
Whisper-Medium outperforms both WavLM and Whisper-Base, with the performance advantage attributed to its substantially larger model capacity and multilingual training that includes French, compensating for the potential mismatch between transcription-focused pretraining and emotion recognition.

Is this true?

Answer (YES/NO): YES